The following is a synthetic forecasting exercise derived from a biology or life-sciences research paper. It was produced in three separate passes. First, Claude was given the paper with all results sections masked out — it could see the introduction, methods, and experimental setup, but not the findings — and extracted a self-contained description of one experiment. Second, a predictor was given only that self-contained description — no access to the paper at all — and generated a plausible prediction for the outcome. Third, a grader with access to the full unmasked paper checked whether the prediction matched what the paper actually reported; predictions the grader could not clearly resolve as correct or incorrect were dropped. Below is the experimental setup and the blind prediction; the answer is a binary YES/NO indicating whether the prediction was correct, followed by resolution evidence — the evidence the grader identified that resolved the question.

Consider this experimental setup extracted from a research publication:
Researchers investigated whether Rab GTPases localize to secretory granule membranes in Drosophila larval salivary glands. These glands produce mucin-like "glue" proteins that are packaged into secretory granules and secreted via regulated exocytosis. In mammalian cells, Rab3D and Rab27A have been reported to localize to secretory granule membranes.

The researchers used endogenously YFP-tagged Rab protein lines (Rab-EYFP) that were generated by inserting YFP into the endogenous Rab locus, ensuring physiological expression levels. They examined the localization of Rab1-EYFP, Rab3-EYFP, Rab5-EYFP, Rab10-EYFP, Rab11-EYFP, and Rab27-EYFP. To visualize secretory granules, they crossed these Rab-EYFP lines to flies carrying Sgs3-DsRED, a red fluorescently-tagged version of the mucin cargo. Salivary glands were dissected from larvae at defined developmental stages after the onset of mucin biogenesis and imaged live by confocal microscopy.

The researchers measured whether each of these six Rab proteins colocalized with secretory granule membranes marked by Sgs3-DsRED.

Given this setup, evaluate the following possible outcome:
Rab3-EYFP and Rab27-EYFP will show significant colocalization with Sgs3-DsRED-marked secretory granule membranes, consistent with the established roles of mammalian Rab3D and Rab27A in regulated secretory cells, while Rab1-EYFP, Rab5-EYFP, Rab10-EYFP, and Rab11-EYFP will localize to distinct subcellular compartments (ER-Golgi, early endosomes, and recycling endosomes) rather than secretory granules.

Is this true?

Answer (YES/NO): NO